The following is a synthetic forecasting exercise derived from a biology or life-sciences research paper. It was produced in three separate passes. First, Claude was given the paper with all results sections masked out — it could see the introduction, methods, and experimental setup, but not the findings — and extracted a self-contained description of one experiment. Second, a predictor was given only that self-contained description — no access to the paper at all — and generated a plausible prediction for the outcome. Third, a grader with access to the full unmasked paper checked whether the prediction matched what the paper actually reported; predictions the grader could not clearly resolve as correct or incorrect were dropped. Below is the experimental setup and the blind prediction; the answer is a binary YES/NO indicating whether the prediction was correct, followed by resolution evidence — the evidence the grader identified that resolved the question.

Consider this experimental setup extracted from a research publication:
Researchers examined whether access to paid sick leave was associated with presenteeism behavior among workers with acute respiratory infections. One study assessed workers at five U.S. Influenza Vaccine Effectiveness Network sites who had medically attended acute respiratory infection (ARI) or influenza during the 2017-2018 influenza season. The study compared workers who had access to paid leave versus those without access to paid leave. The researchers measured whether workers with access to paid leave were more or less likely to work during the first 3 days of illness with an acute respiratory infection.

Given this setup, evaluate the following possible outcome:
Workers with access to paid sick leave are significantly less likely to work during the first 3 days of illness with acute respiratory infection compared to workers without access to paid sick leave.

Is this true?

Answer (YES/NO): YES